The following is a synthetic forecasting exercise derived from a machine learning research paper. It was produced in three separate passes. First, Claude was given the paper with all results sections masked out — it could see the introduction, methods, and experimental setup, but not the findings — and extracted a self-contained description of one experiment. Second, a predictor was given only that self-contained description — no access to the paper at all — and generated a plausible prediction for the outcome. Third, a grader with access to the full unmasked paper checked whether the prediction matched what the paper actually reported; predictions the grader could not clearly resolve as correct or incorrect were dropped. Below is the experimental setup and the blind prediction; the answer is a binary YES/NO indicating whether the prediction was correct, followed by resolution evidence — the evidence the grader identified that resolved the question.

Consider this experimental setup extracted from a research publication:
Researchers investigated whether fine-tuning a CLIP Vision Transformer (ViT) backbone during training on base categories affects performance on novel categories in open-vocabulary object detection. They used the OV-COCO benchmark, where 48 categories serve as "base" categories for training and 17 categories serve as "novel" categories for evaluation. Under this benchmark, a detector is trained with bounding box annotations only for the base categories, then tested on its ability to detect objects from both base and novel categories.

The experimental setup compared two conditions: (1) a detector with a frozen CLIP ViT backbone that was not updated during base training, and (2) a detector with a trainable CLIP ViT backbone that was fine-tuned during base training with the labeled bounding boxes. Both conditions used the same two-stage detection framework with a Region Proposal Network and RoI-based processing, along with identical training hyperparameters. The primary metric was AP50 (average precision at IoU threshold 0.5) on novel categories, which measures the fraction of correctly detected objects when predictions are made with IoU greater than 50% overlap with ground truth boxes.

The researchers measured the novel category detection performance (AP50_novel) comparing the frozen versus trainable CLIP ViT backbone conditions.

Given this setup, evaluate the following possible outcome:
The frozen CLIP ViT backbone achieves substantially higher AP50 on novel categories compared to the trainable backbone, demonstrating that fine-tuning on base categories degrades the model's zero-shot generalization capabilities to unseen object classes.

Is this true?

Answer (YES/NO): YES